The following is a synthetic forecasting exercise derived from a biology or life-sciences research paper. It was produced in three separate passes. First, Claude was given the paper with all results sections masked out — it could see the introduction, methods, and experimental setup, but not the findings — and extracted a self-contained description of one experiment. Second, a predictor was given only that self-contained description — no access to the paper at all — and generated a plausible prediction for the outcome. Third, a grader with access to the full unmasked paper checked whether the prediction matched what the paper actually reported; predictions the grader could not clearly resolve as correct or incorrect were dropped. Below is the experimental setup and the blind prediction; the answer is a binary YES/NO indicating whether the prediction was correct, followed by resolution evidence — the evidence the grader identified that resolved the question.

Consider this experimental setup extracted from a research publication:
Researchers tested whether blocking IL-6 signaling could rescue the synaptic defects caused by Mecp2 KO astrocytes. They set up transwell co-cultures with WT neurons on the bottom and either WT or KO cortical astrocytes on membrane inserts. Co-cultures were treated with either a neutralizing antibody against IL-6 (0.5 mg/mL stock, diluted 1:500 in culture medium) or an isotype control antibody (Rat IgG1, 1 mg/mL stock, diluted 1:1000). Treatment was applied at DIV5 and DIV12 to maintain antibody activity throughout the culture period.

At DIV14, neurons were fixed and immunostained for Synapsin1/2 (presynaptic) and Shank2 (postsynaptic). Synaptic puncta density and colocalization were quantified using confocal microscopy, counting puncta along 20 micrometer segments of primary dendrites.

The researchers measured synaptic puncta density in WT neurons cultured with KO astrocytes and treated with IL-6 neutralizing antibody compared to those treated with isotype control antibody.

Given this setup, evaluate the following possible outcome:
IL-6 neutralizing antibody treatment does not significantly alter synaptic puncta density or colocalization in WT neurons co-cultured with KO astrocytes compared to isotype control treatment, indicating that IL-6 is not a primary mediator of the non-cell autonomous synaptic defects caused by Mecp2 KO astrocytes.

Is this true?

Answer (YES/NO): NO